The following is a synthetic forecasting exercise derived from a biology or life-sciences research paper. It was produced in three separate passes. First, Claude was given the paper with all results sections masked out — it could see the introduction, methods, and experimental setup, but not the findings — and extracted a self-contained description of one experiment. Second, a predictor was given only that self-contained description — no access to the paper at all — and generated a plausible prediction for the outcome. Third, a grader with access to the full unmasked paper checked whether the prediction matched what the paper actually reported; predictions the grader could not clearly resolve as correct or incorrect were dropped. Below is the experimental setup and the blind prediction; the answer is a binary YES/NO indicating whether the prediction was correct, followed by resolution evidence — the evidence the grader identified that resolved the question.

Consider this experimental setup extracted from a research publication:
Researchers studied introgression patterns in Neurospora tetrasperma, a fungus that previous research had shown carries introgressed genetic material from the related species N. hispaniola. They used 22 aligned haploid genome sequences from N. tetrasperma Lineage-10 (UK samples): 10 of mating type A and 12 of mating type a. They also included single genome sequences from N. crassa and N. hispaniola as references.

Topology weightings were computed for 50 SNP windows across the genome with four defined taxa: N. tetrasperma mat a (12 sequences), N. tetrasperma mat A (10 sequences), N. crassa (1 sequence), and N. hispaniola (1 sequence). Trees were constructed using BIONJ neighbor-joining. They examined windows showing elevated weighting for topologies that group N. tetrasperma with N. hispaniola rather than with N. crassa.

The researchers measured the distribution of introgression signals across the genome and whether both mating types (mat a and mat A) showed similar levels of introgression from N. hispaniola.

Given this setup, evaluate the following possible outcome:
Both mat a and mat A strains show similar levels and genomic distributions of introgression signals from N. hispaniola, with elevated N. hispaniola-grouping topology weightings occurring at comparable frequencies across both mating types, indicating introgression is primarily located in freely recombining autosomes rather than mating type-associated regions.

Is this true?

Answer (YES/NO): NO